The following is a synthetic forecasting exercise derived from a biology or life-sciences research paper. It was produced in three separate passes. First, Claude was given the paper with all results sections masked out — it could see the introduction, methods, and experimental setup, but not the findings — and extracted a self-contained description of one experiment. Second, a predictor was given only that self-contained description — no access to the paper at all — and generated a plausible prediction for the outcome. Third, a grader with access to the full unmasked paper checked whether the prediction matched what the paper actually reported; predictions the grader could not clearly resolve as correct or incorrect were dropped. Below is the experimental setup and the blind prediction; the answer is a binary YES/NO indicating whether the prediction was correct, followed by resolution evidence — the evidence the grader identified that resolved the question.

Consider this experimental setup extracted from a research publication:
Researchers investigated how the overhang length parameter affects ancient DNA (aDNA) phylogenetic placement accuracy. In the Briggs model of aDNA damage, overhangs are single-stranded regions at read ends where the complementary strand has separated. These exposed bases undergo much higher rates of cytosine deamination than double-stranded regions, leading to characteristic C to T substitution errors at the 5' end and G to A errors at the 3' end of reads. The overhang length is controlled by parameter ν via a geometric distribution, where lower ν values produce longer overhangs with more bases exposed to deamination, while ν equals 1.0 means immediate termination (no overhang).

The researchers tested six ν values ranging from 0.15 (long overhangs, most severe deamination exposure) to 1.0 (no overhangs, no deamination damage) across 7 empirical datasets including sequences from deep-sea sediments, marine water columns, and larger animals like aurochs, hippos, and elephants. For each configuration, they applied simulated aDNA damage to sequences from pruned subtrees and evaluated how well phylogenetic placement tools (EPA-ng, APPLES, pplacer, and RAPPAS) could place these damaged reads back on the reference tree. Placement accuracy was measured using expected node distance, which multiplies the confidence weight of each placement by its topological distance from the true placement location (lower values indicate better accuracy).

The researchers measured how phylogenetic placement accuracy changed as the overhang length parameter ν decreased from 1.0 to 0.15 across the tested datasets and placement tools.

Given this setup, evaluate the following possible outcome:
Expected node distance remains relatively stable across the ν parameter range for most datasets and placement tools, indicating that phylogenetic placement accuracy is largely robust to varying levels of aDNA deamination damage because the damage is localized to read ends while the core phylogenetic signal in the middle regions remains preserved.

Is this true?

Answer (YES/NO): YES